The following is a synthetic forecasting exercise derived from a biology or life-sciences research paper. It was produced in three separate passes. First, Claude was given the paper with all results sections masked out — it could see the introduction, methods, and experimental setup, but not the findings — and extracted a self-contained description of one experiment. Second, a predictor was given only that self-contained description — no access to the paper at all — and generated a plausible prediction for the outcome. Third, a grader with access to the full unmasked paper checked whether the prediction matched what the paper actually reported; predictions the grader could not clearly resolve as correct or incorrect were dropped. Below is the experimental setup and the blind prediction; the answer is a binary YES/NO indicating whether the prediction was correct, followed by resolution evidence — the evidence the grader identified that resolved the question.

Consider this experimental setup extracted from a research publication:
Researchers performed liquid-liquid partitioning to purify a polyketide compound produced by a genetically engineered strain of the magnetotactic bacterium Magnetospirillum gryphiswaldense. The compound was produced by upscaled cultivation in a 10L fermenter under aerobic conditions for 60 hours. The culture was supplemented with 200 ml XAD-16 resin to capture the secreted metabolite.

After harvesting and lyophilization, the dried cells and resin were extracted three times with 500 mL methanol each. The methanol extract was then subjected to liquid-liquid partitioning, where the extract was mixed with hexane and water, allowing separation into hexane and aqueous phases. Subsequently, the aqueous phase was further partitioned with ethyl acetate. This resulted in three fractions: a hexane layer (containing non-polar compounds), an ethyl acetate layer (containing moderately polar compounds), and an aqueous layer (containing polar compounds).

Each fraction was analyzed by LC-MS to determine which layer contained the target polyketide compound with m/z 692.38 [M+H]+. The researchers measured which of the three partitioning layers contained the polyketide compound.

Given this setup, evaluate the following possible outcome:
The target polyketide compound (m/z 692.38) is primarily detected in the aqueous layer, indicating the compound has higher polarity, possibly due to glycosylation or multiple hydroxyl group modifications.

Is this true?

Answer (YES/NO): YES